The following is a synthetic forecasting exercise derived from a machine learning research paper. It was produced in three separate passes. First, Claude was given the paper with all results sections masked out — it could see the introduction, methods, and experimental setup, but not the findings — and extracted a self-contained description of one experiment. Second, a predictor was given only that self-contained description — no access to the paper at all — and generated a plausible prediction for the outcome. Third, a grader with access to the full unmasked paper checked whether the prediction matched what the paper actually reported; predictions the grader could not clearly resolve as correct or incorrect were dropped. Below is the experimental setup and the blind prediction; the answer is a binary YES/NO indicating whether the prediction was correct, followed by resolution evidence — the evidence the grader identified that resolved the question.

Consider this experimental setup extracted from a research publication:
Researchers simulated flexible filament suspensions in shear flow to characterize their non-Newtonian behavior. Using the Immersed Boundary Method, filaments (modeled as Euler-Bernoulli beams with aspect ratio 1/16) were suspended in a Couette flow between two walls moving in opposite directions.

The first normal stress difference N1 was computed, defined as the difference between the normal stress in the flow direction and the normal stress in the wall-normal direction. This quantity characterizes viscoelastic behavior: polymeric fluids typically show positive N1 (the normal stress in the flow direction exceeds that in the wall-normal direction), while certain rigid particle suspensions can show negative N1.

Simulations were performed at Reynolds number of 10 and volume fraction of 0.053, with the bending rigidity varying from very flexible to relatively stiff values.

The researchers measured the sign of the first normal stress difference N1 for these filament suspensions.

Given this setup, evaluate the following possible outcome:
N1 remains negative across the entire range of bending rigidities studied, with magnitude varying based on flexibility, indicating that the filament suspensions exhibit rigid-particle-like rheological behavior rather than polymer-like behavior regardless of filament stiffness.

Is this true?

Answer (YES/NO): NO